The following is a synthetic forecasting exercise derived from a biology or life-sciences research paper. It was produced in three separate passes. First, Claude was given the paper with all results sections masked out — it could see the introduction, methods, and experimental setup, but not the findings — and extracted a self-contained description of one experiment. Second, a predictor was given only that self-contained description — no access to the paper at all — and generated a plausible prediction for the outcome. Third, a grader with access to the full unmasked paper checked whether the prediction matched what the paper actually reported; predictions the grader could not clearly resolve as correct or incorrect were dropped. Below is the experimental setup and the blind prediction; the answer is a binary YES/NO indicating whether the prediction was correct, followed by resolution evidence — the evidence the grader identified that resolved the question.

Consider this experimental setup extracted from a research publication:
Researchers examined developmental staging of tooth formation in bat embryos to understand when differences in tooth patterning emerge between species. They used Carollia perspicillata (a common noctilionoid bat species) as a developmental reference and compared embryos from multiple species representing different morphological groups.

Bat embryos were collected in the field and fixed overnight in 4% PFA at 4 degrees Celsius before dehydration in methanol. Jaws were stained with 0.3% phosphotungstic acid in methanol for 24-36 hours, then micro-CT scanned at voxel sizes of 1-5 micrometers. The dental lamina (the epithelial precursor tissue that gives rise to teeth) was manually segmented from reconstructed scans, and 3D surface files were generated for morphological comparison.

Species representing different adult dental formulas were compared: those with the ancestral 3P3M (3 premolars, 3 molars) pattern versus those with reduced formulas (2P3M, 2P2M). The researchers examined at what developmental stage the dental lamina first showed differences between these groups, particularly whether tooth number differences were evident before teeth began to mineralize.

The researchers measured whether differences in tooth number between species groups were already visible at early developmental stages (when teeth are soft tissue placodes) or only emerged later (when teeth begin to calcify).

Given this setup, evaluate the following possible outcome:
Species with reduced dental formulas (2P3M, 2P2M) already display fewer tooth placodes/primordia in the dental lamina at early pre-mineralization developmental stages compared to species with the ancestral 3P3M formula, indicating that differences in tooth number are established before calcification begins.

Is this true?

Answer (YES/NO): NO